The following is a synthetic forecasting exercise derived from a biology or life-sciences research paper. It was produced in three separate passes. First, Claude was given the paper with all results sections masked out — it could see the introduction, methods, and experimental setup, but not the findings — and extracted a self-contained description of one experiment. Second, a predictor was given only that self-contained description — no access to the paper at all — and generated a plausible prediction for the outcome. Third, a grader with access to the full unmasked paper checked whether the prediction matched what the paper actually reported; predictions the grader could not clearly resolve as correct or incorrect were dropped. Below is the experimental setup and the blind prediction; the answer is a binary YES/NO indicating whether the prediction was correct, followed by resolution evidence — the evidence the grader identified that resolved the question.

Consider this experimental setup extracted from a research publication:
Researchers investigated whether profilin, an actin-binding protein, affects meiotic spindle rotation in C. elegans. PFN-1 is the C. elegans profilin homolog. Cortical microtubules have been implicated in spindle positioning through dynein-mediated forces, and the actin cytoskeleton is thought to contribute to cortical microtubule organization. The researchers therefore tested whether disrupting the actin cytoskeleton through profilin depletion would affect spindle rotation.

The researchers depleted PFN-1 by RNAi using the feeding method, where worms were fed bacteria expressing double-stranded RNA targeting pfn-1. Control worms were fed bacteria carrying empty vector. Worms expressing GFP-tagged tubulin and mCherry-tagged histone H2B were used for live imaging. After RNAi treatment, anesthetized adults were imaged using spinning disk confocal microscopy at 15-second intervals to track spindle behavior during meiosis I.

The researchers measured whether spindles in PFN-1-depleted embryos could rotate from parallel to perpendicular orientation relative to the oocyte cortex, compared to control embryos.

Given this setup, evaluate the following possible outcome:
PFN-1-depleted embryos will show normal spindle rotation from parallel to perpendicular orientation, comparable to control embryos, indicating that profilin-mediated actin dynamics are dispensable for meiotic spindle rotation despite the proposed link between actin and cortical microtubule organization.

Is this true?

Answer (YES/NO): NO